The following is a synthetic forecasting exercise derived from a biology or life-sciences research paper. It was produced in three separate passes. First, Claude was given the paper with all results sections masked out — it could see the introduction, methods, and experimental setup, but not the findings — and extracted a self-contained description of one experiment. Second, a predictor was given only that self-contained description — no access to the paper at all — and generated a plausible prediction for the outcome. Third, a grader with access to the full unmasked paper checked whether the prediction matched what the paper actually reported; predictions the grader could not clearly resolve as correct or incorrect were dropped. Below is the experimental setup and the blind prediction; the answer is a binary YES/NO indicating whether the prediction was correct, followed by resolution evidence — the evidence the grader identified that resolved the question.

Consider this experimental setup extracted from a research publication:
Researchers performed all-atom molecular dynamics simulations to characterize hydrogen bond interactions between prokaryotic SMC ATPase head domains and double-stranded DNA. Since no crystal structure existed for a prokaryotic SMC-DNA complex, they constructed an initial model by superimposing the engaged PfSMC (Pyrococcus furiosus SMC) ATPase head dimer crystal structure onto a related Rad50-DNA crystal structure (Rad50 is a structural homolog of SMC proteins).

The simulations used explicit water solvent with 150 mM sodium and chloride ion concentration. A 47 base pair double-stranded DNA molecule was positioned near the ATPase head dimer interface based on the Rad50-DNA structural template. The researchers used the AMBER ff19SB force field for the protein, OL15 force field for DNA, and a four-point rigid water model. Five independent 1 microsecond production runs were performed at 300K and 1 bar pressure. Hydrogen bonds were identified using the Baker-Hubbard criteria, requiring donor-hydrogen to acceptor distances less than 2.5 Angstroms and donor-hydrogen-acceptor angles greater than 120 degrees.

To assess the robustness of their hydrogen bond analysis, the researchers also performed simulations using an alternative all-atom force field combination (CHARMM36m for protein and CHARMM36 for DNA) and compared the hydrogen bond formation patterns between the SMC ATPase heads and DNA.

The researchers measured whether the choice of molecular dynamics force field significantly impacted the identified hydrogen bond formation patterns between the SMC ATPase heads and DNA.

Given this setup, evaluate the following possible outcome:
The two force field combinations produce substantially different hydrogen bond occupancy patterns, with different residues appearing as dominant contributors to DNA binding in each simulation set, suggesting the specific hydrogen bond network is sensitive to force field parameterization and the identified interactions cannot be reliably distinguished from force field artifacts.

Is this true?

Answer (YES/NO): NO